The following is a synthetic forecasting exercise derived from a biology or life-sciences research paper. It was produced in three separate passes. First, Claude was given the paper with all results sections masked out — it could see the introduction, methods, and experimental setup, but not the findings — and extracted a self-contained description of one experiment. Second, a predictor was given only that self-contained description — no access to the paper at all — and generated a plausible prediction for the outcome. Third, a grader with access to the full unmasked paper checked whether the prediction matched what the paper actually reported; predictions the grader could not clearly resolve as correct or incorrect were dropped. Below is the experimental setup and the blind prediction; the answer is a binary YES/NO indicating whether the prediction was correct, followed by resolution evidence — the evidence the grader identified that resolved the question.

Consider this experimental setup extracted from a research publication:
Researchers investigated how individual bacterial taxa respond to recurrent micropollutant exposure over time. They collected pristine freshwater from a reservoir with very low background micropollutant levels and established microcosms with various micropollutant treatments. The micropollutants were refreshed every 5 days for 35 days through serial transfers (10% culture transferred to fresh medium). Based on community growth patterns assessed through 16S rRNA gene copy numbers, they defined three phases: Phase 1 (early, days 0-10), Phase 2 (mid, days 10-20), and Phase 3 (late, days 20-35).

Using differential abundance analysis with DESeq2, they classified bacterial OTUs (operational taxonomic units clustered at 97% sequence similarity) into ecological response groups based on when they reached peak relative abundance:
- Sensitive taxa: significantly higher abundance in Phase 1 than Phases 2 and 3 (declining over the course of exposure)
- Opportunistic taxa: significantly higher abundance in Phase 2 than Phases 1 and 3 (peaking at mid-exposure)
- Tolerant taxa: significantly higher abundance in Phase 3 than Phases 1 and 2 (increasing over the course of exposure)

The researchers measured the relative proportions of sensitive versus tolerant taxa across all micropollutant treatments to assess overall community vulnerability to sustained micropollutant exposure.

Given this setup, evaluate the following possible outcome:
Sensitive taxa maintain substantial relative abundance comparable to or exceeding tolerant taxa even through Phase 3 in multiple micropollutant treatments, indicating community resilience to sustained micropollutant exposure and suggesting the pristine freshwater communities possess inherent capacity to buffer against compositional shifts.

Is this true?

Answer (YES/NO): NO